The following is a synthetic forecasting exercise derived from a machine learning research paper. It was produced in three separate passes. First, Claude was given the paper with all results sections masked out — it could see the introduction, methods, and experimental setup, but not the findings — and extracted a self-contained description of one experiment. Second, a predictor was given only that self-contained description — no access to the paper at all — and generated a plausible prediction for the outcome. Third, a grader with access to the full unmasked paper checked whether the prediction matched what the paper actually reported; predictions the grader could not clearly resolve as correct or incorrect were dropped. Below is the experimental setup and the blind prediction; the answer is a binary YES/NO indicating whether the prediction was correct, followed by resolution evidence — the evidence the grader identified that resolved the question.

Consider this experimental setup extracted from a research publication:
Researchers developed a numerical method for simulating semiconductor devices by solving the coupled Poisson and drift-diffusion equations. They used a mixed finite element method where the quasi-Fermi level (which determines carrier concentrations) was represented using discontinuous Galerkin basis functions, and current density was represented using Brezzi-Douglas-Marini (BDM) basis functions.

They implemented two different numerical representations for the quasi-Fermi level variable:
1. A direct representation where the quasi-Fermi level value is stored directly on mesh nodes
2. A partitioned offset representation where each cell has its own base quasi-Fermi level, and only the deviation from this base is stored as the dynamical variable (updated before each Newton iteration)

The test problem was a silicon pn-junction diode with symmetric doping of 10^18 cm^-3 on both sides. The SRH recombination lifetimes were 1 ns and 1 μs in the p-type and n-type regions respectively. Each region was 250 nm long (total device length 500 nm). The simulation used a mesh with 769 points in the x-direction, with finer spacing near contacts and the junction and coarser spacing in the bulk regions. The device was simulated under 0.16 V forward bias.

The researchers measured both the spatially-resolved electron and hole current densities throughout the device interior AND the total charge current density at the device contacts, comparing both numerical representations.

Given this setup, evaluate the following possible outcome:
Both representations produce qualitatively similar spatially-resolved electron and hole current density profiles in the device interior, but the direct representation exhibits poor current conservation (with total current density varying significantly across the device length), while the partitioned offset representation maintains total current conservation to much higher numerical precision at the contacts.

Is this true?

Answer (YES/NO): NO